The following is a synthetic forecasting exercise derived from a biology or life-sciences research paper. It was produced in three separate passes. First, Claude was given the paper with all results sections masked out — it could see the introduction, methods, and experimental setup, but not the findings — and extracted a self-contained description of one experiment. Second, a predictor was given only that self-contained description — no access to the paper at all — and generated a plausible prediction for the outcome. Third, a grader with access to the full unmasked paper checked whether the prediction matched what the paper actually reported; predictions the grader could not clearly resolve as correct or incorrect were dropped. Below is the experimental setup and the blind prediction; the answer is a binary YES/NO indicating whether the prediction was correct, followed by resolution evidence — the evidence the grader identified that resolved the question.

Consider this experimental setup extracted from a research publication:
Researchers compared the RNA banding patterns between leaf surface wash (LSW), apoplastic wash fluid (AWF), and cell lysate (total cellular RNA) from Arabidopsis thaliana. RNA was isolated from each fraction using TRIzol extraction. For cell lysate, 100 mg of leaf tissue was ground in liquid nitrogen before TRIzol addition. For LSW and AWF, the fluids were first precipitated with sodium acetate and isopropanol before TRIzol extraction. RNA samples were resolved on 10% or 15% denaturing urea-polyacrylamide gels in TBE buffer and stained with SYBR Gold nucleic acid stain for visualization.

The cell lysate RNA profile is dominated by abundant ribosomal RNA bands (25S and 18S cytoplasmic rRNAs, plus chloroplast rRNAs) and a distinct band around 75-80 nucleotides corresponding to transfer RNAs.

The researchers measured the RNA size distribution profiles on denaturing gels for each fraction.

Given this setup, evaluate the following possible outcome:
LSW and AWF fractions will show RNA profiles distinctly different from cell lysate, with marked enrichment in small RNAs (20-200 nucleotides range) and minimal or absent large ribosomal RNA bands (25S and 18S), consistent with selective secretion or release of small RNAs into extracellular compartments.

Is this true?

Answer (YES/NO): NO